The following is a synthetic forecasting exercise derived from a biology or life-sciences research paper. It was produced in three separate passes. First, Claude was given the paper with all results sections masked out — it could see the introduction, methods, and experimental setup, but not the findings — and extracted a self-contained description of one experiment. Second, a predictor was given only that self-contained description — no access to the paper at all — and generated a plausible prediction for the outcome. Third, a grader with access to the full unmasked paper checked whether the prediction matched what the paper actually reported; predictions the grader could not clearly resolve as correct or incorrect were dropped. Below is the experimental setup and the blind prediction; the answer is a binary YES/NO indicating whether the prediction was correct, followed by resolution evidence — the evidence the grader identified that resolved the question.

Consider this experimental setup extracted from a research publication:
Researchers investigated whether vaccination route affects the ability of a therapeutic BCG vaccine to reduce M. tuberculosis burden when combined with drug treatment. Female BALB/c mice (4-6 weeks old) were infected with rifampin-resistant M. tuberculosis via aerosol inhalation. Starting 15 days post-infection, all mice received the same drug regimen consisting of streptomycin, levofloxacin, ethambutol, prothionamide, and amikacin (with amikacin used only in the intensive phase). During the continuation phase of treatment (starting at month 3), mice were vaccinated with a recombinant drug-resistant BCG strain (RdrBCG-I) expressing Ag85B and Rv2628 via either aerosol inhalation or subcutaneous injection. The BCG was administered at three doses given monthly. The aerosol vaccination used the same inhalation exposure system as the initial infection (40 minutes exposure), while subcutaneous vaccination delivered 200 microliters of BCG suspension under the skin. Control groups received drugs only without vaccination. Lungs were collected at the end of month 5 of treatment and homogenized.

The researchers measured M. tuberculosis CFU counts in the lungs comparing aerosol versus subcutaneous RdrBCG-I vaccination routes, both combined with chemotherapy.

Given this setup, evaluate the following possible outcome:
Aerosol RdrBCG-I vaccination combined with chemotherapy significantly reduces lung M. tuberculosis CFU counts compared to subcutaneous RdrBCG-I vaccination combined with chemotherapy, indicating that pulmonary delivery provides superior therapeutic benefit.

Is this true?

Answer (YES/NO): NO